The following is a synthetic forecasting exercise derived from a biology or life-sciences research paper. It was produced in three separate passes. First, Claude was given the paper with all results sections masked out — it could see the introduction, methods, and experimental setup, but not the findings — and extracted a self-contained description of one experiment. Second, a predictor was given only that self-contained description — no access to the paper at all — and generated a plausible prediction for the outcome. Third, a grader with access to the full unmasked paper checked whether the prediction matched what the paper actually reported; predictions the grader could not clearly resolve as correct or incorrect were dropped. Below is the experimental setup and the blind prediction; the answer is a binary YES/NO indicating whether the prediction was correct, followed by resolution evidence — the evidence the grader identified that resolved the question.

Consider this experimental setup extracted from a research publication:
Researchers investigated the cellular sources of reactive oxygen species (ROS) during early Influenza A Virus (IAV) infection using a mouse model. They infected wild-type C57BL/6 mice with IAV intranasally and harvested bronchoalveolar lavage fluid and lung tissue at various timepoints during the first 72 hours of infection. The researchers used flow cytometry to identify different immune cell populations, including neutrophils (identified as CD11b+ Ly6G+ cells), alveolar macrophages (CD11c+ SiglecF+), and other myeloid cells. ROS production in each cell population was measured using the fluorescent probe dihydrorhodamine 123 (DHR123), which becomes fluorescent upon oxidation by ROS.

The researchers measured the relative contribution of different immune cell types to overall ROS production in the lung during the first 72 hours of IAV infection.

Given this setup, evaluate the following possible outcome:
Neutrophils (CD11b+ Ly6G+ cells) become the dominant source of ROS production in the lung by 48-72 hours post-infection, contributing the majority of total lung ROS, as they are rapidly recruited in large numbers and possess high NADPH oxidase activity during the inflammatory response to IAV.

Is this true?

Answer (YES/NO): YES